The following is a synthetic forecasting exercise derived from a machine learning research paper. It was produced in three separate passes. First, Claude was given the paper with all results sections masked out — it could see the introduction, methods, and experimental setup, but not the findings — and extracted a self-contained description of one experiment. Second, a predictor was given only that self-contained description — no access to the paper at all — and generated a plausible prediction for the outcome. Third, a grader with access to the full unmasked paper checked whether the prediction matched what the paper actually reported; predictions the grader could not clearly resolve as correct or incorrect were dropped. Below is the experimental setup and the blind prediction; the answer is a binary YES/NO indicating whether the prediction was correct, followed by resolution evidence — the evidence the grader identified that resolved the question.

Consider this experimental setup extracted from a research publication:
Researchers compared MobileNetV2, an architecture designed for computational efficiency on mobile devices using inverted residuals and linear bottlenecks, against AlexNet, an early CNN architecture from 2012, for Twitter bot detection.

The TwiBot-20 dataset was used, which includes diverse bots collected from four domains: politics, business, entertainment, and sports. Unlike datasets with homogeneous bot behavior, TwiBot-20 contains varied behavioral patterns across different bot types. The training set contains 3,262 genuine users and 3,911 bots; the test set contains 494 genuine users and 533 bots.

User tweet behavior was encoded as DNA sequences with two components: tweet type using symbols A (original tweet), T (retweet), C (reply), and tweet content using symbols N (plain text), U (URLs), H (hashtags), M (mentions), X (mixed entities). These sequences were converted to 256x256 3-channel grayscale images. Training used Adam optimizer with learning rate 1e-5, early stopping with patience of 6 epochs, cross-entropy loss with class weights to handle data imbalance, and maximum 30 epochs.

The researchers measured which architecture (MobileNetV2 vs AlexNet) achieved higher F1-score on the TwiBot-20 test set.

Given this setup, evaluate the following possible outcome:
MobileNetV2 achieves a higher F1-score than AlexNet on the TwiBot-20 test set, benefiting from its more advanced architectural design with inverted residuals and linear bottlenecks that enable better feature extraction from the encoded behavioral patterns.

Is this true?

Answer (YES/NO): NO